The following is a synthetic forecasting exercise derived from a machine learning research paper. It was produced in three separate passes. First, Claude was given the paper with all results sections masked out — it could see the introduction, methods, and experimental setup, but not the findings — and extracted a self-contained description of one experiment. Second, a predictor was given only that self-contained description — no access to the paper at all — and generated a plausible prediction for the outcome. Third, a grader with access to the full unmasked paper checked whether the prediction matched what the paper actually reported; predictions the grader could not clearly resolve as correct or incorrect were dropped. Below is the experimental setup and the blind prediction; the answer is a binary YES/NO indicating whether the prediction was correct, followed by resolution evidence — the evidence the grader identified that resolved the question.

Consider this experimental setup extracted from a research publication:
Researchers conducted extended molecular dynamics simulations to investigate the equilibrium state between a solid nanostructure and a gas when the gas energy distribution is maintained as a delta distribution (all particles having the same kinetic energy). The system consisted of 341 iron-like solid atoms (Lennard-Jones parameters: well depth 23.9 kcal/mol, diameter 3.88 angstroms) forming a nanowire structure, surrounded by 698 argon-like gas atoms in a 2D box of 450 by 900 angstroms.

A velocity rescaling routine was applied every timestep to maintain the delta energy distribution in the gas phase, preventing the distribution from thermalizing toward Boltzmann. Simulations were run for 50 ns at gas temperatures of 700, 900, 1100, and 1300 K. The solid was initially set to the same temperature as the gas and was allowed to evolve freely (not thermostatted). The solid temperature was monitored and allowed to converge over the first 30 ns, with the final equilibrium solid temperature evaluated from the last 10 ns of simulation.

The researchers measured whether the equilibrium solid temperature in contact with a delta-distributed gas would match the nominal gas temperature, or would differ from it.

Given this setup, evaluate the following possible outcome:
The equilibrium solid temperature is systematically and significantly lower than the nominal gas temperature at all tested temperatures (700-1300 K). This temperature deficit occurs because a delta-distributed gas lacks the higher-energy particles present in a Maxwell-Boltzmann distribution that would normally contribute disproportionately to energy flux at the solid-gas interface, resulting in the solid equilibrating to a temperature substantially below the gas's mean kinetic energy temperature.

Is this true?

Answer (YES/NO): YES